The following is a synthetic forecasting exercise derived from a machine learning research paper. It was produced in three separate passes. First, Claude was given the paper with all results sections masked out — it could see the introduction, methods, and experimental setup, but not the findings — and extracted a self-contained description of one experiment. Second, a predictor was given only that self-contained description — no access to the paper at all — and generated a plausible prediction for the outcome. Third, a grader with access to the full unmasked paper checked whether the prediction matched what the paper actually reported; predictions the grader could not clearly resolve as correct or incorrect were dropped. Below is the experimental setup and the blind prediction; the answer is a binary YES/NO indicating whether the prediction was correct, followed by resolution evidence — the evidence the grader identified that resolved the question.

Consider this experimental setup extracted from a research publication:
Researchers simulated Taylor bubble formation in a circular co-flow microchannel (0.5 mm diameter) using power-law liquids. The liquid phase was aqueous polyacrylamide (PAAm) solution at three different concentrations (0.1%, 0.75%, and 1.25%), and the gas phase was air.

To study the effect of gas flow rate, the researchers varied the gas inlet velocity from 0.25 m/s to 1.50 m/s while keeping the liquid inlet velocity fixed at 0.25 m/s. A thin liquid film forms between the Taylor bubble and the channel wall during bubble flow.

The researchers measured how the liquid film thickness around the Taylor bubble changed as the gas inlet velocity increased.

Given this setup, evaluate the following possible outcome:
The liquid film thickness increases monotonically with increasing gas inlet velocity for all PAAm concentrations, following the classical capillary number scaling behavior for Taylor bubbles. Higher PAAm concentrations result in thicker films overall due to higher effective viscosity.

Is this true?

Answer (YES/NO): NO